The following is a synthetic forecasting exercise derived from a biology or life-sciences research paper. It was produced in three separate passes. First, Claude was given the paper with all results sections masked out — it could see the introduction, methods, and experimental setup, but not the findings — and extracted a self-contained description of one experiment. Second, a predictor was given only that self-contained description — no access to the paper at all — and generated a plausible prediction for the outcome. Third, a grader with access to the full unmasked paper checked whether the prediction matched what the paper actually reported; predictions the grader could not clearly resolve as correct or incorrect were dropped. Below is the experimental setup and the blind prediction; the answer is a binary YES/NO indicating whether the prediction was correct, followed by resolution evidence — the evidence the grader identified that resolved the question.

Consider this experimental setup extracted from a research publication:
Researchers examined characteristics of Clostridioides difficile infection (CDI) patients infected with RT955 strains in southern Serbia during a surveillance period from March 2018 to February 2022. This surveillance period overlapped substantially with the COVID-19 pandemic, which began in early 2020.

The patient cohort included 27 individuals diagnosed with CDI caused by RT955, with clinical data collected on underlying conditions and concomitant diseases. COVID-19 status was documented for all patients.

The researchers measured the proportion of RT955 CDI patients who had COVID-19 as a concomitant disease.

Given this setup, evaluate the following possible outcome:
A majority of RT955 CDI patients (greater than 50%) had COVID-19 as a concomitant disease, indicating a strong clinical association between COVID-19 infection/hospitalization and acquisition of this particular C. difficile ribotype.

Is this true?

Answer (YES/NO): YES